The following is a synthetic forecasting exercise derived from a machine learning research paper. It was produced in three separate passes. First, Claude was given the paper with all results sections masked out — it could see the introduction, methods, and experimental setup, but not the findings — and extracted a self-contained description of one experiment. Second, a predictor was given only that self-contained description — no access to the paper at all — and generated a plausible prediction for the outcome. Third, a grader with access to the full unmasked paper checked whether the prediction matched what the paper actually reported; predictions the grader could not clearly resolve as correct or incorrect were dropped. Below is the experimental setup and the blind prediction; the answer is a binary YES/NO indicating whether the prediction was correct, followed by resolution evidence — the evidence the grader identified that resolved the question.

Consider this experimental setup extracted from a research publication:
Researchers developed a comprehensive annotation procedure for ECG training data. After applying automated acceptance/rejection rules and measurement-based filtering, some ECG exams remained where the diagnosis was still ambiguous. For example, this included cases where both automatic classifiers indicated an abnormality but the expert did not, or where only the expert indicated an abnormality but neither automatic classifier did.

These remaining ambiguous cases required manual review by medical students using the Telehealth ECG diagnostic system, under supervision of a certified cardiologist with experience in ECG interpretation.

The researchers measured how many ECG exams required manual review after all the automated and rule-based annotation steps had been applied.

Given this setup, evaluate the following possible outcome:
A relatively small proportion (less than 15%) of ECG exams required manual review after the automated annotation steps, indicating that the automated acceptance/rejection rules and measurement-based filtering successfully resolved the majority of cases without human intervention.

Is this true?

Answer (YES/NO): YES